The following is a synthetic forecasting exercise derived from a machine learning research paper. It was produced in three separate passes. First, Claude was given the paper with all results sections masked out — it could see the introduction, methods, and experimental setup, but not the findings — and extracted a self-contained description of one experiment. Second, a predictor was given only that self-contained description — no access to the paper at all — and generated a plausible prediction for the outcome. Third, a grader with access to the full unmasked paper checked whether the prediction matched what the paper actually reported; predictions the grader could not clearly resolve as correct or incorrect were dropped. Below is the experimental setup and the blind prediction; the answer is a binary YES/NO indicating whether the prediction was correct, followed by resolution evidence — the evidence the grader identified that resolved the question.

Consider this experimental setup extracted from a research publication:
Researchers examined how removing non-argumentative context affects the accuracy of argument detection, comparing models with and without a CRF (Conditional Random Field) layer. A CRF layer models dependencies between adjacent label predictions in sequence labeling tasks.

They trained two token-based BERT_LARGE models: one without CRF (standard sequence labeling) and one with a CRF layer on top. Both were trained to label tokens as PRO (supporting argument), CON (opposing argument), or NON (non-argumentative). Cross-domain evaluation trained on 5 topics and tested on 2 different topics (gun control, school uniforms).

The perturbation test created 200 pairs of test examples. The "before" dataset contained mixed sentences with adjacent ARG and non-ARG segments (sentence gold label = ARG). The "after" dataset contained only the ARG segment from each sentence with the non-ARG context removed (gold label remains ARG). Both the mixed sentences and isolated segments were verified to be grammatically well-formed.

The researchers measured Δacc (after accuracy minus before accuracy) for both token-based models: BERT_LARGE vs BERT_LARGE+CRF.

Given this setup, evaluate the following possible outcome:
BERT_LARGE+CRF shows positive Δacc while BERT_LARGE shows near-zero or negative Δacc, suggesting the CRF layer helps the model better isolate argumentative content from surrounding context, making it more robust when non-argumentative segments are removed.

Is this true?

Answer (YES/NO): NO